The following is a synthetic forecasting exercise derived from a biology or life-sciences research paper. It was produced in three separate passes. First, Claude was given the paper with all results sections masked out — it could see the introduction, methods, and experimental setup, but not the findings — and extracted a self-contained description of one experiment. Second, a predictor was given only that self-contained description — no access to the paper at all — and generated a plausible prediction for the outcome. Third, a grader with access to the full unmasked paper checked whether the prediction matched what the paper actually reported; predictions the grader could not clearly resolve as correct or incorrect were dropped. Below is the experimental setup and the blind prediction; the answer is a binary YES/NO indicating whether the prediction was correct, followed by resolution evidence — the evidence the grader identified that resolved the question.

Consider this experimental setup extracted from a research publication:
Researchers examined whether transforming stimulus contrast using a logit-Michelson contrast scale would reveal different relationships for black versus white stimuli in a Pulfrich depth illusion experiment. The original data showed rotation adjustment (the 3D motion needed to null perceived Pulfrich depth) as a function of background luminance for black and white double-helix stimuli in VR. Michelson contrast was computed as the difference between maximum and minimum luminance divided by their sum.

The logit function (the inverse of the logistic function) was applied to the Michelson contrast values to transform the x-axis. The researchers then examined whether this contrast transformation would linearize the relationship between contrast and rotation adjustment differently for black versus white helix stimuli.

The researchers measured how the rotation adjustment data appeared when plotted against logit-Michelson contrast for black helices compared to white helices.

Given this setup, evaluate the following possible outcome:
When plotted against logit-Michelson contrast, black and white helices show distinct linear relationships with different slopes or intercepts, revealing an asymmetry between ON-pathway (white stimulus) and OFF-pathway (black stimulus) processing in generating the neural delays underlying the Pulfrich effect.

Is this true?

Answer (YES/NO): NO